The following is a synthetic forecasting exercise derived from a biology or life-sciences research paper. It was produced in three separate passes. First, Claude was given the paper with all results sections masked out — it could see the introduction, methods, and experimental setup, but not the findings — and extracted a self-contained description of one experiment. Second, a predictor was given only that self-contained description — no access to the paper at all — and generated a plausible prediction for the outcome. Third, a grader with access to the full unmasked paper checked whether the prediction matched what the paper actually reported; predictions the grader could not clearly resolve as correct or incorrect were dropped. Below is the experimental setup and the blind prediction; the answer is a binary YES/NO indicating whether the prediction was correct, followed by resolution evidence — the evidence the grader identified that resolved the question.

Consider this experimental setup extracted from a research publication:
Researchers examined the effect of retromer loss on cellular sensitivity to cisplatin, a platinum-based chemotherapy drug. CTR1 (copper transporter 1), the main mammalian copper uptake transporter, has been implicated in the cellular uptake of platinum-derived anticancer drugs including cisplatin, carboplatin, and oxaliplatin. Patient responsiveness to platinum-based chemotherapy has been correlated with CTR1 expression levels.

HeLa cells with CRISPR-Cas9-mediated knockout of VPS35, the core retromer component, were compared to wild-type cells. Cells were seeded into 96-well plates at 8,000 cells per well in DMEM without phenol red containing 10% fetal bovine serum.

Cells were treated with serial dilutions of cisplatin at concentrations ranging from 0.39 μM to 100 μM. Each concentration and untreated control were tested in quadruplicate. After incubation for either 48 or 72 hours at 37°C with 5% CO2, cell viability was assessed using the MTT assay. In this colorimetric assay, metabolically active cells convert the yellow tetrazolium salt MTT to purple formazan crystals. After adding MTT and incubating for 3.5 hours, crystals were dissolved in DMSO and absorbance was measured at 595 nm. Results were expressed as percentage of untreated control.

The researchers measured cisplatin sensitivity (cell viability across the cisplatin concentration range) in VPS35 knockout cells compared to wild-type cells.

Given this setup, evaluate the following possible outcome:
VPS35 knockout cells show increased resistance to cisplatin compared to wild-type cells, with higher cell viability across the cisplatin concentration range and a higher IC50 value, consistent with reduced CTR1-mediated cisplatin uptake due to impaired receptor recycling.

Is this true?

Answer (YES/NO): YES